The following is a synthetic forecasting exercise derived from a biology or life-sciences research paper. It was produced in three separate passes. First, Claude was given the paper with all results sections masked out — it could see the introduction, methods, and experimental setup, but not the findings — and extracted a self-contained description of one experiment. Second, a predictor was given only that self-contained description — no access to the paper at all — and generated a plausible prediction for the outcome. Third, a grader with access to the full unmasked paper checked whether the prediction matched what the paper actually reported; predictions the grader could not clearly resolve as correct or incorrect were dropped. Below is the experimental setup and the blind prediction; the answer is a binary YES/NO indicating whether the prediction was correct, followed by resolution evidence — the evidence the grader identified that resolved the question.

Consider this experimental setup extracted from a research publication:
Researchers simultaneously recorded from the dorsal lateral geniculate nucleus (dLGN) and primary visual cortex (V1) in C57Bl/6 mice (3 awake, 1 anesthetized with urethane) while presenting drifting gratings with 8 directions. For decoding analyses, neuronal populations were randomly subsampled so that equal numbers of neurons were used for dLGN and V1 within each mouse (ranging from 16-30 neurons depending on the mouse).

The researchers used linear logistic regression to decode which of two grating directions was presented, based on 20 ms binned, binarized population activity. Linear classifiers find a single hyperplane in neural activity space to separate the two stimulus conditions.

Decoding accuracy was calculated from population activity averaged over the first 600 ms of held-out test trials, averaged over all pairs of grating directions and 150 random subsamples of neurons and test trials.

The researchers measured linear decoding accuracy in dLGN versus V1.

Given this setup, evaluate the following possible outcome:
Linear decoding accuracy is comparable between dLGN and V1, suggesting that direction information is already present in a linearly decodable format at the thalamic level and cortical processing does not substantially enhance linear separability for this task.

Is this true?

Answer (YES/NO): NO